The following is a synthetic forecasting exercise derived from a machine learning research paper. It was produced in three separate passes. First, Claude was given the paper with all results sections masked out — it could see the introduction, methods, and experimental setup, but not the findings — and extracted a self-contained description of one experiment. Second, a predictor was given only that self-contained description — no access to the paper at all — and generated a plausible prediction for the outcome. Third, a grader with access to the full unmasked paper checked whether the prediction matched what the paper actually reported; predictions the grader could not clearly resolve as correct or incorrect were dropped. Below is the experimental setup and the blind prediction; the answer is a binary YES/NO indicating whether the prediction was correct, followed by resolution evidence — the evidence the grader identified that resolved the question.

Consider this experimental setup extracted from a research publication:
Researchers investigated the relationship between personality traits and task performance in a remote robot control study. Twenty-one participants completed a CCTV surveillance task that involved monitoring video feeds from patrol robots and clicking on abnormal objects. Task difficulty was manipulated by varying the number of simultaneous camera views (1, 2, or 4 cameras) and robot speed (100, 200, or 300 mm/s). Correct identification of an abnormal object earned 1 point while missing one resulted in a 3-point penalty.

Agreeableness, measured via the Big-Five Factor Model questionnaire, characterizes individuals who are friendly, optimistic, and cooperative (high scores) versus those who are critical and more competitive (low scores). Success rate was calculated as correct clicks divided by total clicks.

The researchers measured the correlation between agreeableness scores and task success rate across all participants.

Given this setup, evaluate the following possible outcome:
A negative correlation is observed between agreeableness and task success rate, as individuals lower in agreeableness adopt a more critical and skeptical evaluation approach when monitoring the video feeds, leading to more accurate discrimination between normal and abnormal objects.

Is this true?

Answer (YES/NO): YES